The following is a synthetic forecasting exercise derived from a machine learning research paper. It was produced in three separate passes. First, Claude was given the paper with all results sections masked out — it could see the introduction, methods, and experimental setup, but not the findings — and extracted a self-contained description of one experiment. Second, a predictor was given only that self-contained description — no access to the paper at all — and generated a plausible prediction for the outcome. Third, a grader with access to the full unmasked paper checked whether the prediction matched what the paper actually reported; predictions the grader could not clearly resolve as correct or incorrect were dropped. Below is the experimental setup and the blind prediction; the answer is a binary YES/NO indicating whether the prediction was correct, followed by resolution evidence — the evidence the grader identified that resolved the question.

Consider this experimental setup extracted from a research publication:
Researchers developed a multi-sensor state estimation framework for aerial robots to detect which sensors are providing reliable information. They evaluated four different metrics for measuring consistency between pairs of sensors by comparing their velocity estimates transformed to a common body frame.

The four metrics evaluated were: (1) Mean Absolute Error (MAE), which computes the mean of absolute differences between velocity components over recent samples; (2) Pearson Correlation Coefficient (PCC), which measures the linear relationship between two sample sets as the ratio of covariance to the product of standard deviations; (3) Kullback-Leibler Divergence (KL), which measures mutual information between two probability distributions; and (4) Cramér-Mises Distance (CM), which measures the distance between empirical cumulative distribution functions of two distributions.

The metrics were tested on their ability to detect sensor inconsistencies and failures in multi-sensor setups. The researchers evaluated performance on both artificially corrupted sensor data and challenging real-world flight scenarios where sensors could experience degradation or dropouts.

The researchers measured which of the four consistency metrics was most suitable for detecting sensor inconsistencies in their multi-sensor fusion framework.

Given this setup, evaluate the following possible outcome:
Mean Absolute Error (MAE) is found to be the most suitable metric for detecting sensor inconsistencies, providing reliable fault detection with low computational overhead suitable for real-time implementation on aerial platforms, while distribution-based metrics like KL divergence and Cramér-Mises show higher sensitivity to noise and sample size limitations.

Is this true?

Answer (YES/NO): NO